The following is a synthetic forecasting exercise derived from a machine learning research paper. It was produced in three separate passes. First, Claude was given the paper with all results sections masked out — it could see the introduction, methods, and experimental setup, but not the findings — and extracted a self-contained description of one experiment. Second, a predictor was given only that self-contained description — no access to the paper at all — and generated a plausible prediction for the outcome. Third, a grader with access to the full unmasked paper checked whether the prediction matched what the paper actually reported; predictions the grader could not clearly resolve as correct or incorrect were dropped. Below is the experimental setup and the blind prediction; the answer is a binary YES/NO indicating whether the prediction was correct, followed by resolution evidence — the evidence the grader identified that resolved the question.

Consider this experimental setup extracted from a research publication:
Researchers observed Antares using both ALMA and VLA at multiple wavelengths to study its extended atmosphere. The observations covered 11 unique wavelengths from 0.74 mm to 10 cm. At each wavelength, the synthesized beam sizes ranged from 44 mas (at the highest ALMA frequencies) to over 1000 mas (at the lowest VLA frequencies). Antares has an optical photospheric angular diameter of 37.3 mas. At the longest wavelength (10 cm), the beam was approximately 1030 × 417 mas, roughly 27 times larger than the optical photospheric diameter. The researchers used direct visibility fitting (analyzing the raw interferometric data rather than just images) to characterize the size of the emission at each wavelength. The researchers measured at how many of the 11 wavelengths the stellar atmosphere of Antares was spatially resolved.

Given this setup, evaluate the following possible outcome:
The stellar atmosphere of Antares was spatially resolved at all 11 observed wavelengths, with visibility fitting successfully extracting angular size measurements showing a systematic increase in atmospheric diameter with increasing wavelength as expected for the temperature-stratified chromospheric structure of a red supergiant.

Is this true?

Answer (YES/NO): YES